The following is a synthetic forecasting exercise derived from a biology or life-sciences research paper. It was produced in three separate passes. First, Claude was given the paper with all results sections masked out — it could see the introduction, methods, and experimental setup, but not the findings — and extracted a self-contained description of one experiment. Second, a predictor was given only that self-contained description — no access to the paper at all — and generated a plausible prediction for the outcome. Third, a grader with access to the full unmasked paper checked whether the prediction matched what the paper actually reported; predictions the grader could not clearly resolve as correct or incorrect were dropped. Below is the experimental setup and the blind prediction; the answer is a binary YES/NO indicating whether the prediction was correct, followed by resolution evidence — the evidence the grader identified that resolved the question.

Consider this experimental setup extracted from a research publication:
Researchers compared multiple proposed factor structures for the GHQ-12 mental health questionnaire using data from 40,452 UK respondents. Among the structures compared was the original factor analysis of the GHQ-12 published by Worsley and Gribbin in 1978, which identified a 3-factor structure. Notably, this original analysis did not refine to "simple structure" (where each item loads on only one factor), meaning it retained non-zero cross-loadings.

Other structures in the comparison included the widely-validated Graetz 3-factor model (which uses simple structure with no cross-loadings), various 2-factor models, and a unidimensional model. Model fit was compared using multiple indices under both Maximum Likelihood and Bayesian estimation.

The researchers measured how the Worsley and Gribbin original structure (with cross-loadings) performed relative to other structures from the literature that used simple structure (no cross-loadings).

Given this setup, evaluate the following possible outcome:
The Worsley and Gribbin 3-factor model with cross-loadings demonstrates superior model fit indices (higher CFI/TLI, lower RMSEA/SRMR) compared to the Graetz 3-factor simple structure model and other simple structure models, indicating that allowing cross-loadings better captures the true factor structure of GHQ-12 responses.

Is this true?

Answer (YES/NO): YES